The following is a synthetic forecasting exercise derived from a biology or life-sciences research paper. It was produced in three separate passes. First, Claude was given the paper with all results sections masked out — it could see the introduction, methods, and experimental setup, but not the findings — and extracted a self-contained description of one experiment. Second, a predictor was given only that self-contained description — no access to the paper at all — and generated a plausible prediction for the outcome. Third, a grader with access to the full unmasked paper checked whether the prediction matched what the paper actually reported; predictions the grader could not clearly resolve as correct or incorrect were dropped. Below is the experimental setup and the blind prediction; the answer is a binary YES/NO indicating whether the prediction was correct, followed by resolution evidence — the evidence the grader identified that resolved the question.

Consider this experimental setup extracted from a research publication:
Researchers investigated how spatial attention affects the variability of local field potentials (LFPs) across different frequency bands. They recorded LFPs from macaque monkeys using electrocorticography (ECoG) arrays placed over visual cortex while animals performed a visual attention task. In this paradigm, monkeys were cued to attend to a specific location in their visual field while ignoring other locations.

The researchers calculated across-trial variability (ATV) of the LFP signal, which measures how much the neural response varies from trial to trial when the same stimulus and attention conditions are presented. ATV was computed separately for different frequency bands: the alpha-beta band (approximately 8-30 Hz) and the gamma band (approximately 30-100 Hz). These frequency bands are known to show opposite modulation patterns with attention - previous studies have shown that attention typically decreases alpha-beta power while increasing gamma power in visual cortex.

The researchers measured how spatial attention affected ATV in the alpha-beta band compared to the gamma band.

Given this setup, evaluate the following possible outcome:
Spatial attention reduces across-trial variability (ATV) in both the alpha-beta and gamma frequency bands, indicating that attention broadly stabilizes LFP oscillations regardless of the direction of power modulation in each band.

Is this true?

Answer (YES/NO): NO